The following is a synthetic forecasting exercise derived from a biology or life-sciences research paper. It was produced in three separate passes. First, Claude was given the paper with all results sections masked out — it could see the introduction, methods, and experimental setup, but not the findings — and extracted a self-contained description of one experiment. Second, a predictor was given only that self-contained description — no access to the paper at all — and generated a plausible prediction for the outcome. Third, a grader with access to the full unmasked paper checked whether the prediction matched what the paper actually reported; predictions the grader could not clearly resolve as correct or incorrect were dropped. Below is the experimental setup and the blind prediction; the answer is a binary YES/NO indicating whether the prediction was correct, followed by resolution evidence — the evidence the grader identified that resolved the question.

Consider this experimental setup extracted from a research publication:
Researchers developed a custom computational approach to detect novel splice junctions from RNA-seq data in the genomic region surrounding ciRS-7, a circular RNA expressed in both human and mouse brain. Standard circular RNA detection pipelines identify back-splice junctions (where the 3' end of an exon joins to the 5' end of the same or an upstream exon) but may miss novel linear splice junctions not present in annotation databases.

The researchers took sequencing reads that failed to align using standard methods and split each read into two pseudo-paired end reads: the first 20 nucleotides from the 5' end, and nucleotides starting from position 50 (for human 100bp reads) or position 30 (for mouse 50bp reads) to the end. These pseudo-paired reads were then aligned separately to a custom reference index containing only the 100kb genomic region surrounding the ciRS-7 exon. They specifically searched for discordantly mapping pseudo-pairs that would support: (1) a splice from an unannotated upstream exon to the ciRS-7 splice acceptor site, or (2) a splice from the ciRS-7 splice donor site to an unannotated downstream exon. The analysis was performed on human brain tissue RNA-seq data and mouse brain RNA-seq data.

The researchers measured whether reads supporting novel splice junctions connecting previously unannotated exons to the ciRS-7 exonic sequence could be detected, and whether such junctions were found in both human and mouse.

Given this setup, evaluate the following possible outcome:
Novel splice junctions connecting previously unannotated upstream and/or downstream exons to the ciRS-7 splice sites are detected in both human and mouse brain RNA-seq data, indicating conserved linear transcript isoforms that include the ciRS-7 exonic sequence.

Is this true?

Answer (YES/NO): YES